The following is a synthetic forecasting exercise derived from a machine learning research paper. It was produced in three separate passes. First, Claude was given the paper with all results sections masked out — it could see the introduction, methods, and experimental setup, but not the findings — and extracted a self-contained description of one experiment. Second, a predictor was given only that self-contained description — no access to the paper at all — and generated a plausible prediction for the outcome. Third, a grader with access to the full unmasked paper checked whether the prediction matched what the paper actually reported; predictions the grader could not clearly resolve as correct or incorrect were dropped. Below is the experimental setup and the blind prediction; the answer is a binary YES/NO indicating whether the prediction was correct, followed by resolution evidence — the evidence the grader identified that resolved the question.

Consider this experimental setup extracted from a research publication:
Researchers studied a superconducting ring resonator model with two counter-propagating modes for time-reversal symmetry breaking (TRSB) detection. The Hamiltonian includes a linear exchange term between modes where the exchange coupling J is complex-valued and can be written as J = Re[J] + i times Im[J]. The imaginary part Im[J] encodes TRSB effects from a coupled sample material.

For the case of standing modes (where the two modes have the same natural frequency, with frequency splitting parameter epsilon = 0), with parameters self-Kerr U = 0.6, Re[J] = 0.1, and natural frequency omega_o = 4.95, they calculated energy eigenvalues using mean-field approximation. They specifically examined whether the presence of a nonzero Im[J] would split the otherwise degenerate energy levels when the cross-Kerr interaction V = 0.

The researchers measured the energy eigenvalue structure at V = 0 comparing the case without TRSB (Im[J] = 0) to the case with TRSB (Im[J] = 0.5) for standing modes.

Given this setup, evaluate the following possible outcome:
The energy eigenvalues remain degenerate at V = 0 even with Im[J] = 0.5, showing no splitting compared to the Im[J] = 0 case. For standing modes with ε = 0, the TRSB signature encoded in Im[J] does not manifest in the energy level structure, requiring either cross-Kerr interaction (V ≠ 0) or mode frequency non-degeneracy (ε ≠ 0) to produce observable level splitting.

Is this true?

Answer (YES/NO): NO